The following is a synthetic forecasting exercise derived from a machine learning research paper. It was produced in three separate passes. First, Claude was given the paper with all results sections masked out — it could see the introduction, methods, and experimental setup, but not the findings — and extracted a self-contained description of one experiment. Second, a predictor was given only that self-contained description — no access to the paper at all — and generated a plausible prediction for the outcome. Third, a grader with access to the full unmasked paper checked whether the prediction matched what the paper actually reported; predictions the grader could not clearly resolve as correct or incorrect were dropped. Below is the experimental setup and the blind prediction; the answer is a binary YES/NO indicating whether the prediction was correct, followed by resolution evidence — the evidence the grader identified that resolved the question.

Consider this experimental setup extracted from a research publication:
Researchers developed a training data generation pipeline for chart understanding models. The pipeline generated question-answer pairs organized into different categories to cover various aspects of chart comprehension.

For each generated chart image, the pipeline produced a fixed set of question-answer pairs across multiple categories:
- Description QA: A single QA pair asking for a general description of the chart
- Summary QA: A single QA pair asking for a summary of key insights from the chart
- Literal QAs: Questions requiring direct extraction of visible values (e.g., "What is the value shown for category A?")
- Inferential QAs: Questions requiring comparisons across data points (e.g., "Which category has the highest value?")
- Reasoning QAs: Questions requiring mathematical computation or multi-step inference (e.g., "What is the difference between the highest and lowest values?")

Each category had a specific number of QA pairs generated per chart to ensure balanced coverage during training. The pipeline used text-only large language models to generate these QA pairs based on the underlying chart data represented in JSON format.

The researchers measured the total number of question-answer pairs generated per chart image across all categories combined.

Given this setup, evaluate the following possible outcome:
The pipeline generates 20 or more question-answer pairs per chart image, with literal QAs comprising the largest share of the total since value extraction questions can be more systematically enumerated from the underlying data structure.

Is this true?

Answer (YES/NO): NO